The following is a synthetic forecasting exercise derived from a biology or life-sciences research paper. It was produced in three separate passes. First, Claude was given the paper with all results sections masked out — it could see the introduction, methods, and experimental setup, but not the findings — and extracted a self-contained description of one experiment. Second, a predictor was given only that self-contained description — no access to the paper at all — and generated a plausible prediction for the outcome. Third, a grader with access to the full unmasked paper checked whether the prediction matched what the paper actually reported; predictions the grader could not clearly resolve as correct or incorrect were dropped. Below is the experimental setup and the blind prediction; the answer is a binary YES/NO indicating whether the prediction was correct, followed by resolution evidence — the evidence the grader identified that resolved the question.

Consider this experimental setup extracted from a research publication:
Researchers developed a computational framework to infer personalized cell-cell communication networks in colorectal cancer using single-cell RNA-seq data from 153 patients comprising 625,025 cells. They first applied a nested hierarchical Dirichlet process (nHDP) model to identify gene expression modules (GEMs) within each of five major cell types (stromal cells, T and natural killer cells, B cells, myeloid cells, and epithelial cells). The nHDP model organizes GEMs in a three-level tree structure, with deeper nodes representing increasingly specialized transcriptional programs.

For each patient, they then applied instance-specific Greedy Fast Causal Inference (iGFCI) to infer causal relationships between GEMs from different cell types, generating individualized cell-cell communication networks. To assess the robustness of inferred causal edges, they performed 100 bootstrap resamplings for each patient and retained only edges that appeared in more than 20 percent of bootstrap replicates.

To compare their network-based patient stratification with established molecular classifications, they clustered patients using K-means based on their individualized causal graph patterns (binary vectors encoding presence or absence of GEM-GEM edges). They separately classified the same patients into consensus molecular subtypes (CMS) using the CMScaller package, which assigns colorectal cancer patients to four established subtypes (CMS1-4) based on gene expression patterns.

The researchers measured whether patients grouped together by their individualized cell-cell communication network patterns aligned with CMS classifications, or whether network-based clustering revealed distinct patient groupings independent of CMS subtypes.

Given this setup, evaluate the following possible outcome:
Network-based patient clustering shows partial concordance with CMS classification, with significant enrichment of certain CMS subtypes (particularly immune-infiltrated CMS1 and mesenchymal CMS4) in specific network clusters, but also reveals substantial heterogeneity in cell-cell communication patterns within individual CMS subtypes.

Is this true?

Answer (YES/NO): NO